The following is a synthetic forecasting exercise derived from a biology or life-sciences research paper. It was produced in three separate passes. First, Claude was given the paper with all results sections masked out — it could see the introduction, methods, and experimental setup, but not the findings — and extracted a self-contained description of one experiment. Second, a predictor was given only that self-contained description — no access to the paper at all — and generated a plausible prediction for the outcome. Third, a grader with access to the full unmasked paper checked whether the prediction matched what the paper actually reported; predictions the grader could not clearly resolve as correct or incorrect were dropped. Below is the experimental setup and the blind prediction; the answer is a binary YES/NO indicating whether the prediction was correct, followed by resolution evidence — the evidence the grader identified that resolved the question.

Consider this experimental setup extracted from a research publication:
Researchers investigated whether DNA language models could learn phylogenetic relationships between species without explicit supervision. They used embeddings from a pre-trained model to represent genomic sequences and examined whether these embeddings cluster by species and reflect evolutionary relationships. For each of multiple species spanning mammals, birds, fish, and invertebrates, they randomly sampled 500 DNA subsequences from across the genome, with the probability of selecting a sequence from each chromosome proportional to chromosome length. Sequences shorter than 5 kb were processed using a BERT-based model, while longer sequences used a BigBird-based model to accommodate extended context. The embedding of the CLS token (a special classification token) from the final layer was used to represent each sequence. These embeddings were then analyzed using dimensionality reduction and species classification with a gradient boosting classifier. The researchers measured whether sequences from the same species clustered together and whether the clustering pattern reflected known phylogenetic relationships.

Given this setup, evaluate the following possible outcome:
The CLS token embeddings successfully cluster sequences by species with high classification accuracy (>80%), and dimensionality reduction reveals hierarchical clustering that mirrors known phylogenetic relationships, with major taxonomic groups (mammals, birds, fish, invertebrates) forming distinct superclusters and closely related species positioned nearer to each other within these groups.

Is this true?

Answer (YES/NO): NO